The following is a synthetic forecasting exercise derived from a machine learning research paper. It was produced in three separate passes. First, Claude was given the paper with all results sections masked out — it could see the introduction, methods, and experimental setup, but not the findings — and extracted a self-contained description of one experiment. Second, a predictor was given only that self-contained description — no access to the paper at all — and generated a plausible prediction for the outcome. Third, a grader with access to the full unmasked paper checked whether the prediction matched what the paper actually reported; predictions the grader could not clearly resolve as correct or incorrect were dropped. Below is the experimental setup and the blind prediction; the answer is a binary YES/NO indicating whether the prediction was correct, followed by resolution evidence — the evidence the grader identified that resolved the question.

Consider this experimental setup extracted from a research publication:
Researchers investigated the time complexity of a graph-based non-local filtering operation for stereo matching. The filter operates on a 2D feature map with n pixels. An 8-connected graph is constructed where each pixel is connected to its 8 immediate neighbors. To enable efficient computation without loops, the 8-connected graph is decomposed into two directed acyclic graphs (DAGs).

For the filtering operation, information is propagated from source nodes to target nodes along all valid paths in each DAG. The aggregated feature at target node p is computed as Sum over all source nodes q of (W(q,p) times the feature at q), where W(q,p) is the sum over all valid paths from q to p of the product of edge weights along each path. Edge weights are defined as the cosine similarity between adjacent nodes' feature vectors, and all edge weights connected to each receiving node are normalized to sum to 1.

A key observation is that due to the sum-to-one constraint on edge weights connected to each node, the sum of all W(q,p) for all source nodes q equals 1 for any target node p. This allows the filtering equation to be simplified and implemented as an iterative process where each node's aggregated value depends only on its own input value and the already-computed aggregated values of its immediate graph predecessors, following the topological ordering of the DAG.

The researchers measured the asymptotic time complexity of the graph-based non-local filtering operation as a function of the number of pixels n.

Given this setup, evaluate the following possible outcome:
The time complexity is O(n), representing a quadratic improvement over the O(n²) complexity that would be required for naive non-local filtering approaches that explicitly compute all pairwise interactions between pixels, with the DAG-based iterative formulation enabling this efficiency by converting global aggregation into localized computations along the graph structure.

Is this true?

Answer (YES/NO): NO